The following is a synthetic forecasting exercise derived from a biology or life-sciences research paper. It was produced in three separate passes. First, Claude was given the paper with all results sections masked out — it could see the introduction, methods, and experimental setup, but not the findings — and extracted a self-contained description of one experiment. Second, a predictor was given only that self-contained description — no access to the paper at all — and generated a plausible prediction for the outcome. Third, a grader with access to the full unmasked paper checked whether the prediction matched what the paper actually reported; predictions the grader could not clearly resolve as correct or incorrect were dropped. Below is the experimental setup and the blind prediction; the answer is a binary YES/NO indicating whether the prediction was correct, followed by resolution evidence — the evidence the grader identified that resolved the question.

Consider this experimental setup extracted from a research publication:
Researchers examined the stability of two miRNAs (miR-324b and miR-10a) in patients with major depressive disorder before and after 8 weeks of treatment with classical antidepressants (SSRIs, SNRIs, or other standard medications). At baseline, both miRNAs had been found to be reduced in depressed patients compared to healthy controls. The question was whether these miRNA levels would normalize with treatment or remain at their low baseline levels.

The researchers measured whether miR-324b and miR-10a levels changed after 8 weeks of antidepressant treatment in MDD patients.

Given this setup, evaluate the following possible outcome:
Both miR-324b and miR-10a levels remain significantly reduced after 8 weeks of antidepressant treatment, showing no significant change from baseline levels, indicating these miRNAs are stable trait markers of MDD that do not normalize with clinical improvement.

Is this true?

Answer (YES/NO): YES